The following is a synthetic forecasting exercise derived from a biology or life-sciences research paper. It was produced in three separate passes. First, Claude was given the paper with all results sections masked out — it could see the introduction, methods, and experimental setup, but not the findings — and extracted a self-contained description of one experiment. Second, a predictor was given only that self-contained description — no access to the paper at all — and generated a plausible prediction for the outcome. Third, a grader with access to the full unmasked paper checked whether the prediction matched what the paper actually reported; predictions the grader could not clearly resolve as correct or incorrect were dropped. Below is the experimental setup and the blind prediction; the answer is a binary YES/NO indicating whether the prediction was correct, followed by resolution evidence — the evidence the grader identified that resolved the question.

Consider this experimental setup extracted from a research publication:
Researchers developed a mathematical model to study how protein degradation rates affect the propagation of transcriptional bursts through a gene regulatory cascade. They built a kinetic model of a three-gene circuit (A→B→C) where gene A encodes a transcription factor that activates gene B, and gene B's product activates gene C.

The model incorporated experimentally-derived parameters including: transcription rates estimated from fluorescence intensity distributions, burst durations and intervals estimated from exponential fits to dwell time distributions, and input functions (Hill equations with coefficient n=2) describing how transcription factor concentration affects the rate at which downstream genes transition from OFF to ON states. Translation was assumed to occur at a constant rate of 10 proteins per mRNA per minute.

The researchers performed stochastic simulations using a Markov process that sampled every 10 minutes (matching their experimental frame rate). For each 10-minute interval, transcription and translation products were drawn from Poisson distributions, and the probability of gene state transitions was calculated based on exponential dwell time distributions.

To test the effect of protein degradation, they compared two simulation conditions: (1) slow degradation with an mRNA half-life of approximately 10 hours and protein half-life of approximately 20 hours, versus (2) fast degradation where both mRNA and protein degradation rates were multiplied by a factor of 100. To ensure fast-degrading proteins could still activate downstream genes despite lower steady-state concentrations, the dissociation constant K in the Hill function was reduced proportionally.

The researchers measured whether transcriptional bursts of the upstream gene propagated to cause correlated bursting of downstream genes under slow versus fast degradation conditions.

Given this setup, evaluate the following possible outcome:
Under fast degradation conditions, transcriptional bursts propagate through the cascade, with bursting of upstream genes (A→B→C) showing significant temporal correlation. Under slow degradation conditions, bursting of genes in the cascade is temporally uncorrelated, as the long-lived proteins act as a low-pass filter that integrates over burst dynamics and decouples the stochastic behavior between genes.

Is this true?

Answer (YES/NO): NO